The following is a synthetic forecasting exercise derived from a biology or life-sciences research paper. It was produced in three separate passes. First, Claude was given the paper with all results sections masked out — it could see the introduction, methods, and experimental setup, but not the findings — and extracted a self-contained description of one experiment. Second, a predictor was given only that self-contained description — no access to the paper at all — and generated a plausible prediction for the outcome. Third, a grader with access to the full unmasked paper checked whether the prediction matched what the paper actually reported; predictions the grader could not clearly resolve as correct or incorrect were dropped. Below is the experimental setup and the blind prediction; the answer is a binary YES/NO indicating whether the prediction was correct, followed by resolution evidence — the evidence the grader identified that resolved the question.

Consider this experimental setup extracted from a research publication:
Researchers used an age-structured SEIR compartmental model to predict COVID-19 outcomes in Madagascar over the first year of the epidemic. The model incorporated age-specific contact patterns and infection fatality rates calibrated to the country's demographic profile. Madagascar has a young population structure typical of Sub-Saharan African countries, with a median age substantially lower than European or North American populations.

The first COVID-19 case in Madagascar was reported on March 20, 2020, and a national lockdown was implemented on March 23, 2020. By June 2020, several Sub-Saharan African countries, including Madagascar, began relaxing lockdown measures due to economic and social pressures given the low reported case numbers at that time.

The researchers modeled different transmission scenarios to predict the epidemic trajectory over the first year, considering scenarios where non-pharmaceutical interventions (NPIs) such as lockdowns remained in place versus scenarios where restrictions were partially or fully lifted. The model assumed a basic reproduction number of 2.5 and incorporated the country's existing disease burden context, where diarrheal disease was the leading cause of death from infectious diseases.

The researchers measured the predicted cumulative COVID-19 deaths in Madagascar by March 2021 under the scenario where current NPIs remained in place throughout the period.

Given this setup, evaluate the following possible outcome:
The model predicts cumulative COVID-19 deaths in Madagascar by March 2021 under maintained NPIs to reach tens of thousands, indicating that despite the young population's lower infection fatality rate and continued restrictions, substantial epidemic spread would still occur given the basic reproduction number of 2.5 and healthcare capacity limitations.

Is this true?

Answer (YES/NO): YES